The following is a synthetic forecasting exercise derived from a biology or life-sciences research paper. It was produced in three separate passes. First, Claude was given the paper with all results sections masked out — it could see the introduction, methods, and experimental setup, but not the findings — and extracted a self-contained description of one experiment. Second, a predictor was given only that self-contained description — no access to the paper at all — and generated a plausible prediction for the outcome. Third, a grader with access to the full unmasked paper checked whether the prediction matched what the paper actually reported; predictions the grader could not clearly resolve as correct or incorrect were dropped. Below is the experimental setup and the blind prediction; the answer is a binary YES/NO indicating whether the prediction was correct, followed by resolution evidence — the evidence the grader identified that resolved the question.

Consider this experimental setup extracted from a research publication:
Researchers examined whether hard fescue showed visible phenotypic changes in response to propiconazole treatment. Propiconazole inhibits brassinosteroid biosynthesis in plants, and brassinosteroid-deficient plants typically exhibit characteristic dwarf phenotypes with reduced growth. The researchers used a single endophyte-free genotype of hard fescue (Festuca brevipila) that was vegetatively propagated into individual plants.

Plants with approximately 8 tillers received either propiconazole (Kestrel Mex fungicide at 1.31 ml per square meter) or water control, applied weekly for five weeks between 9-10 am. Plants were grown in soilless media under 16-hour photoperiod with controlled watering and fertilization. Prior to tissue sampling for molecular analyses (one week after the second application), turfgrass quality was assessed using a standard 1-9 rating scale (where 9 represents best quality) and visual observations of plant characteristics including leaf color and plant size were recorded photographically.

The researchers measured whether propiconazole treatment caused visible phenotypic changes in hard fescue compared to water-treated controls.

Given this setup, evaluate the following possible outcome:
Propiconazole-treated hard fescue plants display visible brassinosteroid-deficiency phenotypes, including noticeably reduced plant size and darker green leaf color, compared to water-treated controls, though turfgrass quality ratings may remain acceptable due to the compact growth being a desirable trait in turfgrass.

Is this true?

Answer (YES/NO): YES